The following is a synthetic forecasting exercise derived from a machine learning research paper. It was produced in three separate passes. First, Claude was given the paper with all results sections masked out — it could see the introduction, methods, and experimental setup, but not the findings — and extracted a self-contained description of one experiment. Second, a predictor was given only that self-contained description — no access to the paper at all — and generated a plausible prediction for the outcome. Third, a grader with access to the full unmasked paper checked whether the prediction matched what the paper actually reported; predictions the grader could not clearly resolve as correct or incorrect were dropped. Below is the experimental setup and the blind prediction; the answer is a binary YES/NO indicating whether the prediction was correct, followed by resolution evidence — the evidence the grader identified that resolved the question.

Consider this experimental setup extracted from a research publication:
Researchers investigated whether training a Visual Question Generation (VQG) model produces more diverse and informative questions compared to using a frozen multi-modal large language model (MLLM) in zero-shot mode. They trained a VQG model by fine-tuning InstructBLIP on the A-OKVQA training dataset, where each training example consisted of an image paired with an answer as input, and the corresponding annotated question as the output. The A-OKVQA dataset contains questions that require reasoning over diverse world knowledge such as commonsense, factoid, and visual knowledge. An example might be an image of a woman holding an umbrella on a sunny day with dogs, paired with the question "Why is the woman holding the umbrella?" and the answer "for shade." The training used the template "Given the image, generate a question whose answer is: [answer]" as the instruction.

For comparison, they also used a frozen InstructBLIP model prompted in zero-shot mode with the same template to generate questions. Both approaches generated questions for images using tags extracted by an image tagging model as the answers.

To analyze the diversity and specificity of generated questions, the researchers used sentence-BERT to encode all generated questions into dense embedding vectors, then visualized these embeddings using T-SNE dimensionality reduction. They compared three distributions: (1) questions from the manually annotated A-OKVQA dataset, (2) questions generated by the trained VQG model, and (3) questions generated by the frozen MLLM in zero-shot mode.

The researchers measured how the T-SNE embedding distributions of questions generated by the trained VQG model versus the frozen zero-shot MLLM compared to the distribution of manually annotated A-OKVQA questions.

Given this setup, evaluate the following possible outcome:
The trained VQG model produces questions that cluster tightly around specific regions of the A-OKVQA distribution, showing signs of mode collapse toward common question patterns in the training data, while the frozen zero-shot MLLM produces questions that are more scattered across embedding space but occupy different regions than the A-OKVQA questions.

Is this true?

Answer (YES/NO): NO